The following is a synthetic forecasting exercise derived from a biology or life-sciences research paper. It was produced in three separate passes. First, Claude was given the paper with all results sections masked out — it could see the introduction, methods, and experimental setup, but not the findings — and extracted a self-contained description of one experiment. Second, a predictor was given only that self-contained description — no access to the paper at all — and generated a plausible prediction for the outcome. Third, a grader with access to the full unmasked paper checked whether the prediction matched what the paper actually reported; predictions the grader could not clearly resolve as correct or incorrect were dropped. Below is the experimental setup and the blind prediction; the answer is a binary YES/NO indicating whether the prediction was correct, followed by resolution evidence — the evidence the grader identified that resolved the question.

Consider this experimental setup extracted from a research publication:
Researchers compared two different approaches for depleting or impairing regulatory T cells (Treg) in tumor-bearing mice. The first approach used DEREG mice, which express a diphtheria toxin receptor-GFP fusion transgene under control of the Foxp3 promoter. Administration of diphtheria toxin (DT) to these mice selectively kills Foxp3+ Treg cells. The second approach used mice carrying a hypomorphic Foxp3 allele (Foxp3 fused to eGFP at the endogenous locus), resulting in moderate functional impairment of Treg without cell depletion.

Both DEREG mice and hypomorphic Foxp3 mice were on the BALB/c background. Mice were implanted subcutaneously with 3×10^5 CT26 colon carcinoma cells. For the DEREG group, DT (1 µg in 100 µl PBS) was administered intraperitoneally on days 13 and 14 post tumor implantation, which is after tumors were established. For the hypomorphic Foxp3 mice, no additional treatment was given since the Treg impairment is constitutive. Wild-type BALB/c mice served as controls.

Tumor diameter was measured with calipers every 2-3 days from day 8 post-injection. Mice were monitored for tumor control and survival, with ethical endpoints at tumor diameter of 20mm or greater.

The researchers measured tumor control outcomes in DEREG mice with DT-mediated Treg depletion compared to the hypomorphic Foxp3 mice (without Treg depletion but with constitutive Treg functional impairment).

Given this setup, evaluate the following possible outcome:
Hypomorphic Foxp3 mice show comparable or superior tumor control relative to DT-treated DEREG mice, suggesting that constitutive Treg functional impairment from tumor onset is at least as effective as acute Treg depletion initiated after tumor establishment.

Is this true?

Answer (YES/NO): NO